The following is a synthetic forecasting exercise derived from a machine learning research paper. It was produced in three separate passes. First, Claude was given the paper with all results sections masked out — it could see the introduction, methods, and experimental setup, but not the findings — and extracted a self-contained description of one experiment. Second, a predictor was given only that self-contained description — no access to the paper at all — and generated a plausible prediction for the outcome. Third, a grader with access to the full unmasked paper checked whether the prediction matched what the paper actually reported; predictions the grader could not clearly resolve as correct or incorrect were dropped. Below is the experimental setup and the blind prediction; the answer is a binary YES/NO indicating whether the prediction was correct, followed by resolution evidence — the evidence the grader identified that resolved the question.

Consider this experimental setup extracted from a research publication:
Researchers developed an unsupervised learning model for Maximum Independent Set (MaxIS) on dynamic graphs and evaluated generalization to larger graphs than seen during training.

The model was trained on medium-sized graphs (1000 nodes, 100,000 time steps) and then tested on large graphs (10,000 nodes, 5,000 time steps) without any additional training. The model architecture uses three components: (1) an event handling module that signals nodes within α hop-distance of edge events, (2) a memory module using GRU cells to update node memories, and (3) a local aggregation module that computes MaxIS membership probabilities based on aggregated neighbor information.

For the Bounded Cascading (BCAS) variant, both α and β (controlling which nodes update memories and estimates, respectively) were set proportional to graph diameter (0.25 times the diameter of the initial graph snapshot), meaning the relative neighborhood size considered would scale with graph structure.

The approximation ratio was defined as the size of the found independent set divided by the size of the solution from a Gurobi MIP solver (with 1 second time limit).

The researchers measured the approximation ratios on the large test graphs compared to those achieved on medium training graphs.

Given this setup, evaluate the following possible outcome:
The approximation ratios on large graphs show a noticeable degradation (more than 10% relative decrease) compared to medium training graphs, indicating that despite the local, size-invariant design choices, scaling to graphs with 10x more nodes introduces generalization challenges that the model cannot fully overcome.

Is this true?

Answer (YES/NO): NO